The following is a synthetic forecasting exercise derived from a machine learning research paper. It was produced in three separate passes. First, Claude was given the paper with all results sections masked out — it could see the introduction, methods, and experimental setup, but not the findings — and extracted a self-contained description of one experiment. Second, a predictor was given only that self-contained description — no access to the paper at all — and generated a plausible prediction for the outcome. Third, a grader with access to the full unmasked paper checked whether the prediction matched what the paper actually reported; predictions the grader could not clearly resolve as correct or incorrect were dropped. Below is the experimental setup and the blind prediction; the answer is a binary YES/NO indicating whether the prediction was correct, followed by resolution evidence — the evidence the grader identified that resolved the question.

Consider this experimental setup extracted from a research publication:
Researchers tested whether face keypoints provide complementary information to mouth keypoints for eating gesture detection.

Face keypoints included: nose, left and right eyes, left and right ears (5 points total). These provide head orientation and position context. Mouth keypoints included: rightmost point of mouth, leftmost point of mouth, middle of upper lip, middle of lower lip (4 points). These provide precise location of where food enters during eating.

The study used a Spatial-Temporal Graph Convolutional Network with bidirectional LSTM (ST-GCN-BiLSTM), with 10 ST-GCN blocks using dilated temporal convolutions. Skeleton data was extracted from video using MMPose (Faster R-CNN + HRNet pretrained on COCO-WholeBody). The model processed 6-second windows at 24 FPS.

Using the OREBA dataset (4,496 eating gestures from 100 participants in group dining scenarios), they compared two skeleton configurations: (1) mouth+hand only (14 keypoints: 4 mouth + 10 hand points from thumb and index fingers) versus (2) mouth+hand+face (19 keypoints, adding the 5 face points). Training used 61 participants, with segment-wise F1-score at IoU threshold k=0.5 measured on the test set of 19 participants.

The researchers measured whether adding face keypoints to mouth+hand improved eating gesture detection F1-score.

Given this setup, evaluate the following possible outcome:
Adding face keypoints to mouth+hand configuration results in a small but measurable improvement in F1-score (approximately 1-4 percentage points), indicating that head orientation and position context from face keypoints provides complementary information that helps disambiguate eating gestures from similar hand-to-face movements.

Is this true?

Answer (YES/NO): NO